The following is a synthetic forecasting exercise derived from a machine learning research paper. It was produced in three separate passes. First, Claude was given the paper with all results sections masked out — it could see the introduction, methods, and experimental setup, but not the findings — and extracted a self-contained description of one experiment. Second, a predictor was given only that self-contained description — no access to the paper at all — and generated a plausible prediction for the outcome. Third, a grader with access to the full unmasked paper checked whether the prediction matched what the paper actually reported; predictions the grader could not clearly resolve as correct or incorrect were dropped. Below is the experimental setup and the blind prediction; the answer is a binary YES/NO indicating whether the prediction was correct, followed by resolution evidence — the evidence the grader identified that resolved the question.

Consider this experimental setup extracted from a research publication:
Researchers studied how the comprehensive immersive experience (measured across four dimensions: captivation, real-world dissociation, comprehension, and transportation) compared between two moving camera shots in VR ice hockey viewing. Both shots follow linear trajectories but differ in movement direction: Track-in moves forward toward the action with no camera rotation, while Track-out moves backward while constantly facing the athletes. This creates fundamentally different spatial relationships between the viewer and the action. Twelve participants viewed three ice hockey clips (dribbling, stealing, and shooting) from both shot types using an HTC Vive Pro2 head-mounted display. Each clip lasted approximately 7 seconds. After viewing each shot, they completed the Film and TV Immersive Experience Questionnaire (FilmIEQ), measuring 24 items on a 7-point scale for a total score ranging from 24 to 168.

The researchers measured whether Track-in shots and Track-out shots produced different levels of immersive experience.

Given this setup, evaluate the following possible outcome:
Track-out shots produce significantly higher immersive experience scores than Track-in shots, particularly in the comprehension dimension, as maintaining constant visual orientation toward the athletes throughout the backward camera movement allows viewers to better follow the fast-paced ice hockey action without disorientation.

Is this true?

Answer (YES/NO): NO